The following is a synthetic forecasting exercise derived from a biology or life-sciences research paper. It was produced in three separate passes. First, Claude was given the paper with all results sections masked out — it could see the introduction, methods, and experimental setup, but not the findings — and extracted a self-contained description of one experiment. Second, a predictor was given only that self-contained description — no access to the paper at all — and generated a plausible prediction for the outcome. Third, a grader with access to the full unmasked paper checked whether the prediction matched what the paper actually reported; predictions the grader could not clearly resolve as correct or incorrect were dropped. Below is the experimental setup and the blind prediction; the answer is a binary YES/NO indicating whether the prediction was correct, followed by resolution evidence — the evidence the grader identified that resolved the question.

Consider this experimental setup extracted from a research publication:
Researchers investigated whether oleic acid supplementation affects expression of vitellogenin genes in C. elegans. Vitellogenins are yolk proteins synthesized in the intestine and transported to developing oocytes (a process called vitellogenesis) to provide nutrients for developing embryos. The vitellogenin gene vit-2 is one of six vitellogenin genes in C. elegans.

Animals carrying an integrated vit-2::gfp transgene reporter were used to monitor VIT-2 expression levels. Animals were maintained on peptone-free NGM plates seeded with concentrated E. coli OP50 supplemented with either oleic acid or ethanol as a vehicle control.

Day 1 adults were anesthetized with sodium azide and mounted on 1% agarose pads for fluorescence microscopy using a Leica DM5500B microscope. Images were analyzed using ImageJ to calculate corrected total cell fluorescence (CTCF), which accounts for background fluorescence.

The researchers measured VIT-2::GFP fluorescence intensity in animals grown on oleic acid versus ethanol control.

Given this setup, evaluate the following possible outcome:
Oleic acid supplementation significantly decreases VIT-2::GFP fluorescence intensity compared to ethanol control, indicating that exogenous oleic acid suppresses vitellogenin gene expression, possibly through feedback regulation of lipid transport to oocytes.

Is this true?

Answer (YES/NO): NO